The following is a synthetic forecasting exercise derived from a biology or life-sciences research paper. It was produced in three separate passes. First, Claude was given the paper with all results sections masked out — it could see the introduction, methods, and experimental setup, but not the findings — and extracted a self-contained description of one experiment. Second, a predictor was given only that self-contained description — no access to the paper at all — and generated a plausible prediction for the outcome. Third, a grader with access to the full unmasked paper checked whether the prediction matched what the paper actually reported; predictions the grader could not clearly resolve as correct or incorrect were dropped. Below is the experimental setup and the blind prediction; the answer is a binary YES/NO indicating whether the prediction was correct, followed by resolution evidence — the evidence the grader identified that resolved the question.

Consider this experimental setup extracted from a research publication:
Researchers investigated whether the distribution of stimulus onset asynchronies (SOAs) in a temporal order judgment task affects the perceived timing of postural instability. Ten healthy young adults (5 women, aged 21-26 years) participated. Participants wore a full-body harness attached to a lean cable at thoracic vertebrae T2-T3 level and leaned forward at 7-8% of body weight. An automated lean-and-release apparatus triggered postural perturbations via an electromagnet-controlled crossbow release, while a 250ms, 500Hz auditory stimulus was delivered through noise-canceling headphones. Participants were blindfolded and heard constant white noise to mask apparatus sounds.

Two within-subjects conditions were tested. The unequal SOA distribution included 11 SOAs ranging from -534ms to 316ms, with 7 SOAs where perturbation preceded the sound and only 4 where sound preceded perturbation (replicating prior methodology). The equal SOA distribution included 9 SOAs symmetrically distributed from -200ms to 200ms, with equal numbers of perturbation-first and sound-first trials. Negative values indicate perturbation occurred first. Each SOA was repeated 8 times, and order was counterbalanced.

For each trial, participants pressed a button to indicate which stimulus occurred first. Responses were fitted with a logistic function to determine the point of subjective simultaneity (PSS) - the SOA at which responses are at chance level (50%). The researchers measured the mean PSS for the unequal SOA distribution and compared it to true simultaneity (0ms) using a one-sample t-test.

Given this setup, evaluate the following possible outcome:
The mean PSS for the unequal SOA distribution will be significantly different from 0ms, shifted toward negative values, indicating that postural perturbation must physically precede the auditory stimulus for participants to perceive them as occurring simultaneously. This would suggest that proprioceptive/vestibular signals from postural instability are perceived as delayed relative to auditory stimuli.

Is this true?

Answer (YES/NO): NO